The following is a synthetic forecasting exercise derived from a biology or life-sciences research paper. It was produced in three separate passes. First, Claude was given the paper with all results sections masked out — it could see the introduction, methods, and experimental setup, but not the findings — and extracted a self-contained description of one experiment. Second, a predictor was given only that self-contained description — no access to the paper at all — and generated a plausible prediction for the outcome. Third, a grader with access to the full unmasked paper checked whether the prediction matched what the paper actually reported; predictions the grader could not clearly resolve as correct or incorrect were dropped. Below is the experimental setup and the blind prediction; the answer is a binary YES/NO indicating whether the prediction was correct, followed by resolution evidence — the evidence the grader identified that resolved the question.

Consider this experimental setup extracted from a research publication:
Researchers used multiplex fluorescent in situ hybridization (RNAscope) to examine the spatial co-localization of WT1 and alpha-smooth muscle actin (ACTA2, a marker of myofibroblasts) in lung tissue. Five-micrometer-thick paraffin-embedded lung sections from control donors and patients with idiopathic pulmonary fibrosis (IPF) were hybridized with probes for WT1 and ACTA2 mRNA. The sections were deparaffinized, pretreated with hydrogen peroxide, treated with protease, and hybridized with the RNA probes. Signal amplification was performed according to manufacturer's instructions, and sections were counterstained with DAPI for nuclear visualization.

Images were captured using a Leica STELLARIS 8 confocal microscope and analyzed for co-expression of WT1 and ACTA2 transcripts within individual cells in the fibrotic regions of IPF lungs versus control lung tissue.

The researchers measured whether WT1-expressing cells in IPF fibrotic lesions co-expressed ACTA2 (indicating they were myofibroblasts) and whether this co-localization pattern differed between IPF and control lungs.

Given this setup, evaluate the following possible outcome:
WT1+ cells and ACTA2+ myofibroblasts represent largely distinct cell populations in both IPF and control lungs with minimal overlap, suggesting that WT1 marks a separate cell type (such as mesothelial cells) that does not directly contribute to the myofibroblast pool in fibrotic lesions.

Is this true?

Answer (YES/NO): NO